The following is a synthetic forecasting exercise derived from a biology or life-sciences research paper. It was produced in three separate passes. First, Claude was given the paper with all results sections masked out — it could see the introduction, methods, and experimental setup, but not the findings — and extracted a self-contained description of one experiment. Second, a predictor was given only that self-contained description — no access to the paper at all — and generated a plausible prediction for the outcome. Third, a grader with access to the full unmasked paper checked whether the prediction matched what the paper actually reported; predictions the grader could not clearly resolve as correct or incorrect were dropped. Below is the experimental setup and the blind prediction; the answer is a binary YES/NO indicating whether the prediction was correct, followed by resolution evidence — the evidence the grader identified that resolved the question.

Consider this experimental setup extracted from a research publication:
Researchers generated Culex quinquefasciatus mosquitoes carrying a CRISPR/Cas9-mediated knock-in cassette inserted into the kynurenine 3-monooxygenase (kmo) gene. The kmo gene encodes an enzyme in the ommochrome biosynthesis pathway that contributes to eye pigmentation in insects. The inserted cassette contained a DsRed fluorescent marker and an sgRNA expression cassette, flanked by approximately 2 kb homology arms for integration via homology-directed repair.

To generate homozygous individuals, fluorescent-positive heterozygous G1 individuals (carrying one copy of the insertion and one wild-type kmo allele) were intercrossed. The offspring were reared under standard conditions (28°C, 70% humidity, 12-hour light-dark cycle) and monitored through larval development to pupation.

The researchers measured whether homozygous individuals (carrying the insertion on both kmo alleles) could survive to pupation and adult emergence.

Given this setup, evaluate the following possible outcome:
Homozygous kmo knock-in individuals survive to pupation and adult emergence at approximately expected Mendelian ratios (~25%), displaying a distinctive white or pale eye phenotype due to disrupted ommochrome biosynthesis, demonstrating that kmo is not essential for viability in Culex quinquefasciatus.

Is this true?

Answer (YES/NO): NO